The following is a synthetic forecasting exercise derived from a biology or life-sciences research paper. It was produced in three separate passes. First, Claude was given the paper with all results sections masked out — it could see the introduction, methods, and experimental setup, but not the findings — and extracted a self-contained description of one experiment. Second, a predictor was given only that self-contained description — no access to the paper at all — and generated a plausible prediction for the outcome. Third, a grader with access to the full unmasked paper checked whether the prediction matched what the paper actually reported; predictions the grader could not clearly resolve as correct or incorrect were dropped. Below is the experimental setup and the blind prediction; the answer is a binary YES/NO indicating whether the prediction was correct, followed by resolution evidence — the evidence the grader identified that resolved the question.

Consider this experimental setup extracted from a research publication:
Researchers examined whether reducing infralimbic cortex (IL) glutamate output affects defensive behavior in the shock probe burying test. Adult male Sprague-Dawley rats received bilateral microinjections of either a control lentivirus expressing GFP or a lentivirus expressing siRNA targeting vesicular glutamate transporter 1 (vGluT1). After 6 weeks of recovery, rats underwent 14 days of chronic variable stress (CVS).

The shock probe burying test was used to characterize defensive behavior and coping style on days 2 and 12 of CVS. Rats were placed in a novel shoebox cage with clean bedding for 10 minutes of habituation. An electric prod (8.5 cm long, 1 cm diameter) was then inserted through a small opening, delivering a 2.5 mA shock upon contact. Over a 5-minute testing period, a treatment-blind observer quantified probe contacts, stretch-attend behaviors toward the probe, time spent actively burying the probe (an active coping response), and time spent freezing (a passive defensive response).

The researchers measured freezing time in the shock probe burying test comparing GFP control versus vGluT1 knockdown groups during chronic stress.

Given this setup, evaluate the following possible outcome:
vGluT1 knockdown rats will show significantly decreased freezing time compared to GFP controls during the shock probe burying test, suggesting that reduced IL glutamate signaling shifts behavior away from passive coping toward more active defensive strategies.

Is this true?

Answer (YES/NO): YES